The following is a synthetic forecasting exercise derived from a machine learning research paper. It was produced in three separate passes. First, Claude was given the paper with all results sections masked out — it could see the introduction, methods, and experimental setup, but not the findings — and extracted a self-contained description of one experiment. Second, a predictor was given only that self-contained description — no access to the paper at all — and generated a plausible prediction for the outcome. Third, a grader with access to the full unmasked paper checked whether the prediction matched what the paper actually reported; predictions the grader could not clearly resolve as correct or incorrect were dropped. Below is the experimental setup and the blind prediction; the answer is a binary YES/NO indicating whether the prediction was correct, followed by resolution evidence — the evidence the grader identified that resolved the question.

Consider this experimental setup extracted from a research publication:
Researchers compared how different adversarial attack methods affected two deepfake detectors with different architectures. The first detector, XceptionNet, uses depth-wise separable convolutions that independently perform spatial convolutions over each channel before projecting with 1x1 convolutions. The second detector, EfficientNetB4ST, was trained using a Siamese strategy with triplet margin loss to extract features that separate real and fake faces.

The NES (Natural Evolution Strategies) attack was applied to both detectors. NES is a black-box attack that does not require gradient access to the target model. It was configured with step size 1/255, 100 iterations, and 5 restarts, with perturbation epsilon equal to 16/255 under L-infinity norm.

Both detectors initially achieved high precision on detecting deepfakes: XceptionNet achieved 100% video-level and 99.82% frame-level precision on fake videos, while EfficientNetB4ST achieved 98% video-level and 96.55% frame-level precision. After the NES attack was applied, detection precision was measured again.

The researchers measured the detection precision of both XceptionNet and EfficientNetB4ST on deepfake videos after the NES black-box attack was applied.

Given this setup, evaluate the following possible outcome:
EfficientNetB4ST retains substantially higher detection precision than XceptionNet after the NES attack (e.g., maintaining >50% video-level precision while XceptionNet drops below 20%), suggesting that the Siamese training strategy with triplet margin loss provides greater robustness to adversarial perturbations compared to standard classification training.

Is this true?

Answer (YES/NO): NO